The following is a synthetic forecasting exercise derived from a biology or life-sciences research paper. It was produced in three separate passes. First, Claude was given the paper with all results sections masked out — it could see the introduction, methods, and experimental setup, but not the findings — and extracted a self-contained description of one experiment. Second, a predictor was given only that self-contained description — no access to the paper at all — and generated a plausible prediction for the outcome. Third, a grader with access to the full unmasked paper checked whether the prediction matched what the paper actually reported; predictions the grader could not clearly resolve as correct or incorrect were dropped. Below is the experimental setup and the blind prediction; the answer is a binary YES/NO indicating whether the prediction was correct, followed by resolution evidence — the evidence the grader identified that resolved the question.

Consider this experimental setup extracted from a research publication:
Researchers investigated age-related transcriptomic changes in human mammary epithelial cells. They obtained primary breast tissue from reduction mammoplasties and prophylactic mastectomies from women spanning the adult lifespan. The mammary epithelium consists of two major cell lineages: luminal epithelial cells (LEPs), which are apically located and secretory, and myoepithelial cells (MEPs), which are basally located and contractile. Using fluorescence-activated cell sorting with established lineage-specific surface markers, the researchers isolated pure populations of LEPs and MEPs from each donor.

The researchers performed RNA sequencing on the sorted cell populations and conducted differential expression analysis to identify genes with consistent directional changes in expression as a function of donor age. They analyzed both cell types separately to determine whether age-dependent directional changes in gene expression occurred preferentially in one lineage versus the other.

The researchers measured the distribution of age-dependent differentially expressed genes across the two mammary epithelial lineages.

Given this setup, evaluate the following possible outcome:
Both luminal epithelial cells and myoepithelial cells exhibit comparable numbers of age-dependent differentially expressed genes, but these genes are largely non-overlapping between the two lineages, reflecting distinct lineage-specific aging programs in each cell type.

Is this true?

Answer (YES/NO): NO